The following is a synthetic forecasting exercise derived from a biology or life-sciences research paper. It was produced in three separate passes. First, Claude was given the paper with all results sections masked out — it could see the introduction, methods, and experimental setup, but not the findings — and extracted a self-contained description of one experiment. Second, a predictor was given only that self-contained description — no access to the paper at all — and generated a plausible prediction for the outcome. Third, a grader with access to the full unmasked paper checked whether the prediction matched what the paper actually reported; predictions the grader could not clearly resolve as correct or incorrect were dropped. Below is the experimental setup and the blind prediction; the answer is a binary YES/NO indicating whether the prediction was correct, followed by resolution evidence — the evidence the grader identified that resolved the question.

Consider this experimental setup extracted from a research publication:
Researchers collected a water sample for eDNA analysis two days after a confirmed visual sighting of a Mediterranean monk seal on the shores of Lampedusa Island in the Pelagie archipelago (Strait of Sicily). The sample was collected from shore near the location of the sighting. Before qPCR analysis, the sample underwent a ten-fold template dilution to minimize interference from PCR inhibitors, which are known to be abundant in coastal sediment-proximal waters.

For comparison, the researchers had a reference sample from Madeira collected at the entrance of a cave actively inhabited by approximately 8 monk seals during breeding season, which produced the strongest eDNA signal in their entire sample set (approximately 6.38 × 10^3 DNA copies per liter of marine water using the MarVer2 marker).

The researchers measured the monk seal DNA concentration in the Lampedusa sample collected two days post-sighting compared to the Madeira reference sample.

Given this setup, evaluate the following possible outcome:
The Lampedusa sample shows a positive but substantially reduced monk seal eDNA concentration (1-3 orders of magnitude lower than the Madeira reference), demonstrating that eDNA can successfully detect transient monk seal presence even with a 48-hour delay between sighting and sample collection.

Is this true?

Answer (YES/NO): NO